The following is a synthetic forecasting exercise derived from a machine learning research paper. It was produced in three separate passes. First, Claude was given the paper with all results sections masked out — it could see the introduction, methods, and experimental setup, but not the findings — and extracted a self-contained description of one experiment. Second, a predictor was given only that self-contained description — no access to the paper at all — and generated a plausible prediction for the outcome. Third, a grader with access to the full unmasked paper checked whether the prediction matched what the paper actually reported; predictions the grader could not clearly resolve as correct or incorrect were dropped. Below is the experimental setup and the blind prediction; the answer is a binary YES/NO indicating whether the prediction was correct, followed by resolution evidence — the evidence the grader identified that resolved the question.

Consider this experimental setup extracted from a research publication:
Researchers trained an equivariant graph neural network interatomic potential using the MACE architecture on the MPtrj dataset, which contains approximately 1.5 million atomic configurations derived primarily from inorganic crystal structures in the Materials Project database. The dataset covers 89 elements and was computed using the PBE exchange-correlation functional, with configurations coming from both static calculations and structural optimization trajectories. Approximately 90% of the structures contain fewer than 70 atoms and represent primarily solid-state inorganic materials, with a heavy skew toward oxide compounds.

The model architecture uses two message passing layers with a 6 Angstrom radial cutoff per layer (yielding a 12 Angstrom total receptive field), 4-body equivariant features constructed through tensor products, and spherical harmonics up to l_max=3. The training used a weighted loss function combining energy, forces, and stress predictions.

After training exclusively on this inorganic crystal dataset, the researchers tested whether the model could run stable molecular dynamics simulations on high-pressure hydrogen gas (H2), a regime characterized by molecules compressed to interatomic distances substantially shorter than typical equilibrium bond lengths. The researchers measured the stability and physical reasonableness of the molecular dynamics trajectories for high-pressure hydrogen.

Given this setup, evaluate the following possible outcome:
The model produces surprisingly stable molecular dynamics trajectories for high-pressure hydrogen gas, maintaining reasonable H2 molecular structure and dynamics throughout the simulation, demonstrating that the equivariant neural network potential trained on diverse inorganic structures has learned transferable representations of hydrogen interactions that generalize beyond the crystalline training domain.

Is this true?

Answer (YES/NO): NO